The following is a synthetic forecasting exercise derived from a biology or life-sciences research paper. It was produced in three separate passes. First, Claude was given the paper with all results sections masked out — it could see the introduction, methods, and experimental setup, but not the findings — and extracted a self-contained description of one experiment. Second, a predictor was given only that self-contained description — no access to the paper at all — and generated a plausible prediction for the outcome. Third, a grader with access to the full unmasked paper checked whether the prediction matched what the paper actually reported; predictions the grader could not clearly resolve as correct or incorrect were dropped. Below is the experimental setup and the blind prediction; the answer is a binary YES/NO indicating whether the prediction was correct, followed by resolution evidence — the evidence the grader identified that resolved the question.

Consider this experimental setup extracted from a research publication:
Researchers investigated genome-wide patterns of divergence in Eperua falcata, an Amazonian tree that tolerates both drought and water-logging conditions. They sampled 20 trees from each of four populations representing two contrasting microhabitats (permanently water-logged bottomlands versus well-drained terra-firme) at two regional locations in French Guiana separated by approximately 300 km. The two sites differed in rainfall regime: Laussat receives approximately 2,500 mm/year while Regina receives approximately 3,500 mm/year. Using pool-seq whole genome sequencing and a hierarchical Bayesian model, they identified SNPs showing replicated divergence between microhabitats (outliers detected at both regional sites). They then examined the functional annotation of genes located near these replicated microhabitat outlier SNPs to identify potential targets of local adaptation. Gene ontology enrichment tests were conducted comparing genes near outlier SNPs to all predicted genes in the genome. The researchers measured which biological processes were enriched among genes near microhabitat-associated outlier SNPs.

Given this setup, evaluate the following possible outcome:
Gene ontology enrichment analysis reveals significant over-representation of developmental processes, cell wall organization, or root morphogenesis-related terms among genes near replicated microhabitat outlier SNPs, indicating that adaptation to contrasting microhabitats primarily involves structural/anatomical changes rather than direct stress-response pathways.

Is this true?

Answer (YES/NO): NO